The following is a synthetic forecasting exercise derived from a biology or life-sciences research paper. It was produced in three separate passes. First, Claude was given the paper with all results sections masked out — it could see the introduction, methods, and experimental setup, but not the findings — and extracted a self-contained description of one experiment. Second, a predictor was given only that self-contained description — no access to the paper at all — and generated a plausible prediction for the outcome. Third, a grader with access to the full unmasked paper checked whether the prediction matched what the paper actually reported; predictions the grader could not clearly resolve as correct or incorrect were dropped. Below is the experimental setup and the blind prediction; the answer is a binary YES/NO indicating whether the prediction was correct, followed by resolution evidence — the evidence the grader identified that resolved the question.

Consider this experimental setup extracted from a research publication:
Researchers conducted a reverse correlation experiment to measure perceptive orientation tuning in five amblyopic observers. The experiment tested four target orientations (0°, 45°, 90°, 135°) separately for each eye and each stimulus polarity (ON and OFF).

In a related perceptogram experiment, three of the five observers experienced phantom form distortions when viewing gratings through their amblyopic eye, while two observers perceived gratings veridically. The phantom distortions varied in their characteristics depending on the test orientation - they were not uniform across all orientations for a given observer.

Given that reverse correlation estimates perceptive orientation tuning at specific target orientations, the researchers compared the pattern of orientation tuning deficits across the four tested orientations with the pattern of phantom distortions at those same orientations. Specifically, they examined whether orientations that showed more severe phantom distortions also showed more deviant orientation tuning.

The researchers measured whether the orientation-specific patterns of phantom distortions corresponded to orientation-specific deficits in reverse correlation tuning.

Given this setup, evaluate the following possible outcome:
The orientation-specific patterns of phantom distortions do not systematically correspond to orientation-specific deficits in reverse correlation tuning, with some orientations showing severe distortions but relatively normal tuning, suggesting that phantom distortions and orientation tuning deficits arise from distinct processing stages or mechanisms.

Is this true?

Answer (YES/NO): NO